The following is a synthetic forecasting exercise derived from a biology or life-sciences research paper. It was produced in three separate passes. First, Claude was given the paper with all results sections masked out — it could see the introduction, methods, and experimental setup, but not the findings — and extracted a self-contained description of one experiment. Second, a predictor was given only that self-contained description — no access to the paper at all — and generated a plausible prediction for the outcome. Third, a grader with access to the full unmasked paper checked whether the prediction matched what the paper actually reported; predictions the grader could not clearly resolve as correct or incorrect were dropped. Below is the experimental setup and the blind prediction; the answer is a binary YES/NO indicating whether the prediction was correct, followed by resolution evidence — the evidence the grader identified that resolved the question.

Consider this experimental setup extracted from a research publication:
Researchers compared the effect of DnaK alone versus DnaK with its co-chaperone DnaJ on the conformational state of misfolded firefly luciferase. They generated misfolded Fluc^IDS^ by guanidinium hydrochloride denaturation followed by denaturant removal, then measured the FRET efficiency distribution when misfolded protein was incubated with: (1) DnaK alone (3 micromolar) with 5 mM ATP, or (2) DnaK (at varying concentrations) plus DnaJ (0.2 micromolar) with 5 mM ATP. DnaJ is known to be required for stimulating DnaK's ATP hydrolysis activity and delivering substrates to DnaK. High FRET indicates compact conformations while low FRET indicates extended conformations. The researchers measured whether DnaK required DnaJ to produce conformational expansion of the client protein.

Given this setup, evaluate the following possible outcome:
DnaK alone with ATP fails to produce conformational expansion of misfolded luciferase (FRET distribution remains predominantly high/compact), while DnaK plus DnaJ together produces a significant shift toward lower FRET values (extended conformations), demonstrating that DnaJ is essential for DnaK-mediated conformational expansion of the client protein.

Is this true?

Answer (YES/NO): YES